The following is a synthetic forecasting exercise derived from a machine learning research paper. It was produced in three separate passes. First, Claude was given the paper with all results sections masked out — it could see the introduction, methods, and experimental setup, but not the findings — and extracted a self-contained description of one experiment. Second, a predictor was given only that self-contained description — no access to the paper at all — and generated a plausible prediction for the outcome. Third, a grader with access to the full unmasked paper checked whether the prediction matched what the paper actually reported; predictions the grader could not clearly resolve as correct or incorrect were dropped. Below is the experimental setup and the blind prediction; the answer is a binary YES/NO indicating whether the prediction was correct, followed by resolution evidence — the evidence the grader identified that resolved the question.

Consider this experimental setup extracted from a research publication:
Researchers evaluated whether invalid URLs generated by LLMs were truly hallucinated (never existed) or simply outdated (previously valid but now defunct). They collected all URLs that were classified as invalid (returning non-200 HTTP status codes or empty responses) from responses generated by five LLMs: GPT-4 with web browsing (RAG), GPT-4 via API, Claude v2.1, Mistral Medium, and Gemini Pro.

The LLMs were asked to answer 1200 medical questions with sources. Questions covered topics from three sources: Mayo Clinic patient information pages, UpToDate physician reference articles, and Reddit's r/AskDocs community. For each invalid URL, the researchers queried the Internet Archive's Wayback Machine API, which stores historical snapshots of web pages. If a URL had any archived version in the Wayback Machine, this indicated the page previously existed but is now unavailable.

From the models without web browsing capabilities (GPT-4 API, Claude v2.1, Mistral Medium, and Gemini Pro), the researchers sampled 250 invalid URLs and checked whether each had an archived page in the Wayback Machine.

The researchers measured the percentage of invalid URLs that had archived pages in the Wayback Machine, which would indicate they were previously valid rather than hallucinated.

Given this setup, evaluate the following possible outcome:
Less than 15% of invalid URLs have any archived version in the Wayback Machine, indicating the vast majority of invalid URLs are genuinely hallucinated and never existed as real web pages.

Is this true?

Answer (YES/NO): YES